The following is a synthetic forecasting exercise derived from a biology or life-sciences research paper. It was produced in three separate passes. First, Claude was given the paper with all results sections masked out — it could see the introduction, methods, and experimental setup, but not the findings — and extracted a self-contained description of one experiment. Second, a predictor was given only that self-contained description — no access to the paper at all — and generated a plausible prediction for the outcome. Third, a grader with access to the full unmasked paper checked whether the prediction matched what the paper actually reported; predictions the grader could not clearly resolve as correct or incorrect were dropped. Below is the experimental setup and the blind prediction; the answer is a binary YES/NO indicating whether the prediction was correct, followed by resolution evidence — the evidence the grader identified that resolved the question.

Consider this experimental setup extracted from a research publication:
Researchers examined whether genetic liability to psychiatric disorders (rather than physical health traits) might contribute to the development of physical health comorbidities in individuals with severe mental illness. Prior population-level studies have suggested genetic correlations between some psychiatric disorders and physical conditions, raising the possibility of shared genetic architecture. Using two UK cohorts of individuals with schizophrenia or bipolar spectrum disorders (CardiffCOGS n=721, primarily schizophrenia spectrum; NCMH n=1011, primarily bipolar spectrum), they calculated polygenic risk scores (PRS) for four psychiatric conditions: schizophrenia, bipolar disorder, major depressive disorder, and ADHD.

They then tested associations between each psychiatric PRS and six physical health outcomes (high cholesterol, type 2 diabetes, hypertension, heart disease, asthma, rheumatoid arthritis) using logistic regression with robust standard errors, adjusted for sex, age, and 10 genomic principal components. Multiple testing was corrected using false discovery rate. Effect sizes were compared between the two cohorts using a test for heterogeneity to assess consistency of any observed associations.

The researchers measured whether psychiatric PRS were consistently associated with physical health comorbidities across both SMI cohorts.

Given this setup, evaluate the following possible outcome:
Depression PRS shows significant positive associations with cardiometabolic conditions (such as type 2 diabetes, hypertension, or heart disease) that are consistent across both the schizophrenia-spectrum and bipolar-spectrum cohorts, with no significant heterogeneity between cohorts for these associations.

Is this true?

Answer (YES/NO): NO